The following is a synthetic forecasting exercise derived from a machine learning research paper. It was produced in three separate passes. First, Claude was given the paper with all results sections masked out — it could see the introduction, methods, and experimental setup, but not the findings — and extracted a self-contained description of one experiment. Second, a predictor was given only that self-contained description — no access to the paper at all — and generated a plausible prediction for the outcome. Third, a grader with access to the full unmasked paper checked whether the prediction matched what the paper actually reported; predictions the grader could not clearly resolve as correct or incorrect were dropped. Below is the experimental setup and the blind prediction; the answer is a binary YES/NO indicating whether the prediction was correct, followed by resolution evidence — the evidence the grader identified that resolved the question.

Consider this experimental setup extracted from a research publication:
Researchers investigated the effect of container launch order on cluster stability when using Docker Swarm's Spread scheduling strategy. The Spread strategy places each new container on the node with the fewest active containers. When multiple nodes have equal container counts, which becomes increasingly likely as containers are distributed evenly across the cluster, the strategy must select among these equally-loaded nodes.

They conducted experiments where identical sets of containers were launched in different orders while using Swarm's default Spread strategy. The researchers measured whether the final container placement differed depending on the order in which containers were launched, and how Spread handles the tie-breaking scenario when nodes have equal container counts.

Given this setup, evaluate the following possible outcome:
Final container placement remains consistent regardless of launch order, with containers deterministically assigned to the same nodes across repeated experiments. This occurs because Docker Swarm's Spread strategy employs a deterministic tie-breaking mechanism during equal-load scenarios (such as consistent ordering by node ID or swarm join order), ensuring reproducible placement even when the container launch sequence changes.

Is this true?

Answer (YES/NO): NO